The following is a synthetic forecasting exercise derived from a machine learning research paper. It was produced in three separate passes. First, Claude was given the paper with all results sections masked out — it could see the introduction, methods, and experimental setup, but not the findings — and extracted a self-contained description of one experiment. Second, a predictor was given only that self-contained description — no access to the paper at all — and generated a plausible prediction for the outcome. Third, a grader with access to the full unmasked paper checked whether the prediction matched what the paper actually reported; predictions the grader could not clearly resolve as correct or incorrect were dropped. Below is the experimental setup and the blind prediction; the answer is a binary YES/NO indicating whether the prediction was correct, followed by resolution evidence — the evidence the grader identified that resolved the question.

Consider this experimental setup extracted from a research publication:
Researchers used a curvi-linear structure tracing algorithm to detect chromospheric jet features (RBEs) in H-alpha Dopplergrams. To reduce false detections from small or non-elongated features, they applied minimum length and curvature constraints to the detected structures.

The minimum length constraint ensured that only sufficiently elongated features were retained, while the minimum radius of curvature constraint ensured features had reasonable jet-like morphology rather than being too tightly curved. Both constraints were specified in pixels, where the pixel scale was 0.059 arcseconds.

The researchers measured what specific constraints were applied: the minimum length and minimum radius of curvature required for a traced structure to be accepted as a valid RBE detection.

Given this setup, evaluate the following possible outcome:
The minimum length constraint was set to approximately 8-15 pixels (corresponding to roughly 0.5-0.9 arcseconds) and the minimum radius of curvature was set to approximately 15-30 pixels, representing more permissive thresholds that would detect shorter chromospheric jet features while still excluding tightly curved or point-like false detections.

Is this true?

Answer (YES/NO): NO